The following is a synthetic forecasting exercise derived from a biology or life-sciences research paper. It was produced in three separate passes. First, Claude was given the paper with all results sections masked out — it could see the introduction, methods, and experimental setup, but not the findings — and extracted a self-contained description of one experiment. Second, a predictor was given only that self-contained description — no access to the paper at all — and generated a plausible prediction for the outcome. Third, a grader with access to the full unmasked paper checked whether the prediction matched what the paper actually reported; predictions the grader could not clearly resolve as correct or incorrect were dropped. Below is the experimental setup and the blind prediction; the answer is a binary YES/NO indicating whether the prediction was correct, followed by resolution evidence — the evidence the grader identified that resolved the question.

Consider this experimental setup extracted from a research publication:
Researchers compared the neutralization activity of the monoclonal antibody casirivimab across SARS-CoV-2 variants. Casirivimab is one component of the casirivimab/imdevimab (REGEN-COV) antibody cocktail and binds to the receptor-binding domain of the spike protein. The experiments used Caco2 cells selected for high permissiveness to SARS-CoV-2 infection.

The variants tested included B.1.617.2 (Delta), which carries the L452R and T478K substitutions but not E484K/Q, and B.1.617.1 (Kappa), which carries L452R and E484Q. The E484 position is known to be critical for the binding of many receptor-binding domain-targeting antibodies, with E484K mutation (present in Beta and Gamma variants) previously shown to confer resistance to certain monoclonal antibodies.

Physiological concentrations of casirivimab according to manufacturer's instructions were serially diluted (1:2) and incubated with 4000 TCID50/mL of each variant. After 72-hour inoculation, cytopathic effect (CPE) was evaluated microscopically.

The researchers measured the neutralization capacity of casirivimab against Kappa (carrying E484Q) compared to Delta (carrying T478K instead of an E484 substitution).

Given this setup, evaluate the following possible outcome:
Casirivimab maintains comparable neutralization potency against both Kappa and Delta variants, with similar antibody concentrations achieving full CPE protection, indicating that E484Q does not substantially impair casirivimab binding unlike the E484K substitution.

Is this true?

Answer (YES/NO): NO